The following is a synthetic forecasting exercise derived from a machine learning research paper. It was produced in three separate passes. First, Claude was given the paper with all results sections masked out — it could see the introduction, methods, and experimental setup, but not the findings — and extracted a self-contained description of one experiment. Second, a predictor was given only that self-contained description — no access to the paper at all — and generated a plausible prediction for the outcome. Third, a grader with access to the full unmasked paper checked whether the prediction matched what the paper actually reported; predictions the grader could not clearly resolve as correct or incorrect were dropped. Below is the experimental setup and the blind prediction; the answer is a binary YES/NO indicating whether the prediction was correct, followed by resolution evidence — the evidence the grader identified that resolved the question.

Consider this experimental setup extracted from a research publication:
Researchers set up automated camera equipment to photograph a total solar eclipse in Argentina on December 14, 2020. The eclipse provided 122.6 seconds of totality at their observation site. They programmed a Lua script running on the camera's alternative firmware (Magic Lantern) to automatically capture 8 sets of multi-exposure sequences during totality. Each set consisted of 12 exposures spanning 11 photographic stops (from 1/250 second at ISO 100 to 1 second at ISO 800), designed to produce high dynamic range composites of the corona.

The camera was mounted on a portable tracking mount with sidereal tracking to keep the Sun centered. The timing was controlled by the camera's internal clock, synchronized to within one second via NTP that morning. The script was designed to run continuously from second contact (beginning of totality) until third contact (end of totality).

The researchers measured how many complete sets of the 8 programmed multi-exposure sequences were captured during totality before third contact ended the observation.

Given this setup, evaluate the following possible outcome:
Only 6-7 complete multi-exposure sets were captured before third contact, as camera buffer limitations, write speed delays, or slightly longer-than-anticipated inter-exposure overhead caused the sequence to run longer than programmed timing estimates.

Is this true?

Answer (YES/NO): YES